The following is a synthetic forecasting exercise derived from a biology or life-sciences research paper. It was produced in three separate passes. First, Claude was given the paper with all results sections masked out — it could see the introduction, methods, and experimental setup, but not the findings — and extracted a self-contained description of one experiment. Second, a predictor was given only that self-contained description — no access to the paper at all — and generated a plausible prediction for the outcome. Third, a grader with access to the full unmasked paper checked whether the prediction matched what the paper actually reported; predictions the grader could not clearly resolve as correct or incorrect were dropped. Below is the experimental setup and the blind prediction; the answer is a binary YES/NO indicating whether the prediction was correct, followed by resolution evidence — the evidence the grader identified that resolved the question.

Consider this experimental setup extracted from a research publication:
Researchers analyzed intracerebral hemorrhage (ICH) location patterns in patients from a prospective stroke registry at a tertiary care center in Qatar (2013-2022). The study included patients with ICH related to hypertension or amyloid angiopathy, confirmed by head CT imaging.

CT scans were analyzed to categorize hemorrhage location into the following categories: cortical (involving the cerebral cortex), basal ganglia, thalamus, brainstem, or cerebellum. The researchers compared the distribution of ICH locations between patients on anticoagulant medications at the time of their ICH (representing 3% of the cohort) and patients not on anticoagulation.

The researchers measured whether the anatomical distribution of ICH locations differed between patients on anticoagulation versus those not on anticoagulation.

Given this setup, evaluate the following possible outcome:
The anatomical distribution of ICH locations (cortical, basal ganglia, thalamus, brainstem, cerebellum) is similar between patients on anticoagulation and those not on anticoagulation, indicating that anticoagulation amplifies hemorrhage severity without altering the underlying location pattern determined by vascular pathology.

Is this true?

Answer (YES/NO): NO